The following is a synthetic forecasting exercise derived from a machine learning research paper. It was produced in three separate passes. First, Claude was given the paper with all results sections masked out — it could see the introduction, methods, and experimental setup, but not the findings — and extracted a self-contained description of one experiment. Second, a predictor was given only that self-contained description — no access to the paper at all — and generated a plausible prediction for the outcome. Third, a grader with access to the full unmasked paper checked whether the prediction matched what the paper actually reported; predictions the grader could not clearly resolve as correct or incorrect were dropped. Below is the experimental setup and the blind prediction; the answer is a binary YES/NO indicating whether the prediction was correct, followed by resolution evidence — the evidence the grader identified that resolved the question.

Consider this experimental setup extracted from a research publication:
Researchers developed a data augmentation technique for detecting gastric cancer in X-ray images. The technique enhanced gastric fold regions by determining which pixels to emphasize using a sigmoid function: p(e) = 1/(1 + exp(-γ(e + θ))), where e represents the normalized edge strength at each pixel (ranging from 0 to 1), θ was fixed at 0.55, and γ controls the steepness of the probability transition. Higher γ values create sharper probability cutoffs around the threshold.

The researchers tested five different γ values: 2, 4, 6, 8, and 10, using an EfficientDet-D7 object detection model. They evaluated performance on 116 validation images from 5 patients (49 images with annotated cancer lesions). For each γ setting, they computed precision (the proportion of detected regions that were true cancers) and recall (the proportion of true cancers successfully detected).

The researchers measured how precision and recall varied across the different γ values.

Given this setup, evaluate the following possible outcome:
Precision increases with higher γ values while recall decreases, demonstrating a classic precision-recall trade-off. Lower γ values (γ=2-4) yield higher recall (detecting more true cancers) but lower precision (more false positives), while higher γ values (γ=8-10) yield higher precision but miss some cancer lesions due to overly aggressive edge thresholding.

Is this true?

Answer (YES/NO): NO